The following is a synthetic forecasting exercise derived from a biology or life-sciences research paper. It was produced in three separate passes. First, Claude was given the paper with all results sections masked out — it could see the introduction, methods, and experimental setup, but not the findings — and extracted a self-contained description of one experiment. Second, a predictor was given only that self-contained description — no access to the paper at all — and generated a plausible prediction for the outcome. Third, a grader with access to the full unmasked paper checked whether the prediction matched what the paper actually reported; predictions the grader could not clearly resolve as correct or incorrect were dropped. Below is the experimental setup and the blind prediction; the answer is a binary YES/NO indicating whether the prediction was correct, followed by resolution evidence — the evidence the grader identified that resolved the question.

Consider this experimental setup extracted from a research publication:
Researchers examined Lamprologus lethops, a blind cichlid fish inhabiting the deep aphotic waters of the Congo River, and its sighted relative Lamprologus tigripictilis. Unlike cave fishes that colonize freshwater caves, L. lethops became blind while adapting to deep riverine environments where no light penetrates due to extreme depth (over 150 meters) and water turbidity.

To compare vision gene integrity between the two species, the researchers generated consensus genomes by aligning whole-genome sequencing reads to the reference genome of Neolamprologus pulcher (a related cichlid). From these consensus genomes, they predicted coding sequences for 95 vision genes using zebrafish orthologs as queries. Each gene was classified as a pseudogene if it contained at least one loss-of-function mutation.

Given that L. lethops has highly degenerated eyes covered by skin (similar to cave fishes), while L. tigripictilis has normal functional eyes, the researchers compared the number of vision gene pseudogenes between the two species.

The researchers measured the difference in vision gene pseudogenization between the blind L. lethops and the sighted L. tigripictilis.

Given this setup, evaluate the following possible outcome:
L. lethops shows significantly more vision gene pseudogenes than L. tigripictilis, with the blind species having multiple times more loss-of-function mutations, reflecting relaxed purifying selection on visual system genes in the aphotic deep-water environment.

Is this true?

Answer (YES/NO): NO